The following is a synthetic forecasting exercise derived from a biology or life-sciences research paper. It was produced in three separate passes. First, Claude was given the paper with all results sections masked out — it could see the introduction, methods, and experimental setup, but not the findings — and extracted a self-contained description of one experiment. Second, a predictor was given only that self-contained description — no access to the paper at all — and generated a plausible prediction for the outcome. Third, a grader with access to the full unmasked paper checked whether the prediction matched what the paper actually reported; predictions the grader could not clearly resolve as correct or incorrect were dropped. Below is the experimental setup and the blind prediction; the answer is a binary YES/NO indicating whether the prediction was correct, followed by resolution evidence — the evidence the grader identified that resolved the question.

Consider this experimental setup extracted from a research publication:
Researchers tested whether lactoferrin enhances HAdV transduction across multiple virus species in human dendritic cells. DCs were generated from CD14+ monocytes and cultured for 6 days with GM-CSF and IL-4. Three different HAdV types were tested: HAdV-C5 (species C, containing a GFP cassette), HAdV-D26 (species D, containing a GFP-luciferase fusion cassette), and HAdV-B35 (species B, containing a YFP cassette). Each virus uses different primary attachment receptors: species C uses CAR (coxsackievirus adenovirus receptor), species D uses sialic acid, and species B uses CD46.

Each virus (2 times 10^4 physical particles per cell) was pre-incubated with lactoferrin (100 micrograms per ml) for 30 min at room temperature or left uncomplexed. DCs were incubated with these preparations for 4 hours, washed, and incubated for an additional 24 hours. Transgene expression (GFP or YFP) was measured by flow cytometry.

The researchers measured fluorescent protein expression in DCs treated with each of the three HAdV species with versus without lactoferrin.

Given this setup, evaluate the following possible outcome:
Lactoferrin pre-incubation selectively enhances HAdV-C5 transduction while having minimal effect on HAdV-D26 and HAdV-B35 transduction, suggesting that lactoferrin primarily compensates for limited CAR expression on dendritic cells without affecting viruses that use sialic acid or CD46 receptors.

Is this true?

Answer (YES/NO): NO